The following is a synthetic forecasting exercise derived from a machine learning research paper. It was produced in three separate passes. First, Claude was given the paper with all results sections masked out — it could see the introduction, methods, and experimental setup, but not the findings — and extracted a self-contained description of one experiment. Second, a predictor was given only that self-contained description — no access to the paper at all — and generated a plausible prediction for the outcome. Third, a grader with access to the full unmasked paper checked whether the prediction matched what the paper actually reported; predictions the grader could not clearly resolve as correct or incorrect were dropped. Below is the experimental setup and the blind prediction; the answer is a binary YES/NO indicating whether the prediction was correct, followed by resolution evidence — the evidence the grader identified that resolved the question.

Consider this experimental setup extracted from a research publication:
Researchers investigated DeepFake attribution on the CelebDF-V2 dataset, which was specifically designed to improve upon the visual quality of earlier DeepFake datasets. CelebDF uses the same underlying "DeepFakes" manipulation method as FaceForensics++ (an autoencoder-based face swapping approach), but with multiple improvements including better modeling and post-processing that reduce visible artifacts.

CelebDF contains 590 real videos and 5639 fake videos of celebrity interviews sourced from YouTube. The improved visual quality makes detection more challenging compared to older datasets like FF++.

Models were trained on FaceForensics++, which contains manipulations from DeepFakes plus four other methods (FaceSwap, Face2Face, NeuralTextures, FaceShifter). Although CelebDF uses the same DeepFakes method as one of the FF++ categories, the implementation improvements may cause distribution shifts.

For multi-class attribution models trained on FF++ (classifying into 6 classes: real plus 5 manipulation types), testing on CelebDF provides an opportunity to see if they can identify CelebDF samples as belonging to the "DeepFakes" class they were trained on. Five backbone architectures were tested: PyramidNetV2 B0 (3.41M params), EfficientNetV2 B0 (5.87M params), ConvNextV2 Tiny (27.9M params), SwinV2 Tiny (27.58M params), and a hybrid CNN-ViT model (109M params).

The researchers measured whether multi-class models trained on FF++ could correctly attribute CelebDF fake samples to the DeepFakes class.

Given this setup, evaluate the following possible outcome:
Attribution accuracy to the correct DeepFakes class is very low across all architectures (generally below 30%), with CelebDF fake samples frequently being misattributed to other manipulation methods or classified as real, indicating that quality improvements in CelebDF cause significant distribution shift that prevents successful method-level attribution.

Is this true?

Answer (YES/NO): YES